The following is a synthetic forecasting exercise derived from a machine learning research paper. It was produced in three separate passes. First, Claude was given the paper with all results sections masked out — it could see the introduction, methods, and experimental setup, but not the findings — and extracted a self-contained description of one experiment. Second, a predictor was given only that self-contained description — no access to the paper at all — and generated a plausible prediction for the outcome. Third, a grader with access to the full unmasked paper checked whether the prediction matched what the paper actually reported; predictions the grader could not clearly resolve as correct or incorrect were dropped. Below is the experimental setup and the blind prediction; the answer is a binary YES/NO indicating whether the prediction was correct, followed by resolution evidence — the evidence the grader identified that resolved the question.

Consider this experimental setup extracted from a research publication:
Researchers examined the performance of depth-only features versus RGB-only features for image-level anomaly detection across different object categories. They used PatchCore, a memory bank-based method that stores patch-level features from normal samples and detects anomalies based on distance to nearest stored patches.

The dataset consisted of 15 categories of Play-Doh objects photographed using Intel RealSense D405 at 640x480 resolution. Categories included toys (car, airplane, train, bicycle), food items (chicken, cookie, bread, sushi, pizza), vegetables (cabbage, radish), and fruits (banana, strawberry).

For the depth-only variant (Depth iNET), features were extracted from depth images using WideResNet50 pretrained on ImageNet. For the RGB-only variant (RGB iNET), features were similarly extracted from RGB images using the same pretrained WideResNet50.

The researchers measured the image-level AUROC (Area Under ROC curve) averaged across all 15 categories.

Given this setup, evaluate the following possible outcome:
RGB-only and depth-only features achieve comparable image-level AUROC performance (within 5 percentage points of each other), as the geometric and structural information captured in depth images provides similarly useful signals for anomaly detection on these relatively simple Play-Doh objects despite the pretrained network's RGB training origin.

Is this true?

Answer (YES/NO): NO